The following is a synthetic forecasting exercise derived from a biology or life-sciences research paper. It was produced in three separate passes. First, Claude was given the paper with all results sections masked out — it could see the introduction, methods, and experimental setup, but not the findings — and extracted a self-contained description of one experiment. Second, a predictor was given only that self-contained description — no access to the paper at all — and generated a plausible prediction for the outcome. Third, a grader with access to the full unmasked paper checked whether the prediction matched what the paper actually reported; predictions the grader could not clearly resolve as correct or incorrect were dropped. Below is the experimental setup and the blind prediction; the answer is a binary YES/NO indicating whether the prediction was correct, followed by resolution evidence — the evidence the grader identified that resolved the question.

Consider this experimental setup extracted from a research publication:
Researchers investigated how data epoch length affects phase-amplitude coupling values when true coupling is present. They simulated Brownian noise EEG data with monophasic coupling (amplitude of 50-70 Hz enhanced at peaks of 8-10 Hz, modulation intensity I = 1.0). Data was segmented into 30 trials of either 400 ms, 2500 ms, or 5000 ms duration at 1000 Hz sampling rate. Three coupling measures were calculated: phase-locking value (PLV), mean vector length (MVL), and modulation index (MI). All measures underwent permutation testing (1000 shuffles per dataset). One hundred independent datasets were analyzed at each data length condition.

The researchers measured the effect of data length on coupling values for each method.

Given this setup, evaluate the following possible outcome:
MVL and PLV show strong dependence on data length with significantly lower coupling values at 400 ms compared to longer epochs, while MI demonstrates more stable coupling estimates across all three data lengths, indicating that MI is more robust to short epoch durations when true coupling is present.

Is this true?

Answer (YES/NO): NO